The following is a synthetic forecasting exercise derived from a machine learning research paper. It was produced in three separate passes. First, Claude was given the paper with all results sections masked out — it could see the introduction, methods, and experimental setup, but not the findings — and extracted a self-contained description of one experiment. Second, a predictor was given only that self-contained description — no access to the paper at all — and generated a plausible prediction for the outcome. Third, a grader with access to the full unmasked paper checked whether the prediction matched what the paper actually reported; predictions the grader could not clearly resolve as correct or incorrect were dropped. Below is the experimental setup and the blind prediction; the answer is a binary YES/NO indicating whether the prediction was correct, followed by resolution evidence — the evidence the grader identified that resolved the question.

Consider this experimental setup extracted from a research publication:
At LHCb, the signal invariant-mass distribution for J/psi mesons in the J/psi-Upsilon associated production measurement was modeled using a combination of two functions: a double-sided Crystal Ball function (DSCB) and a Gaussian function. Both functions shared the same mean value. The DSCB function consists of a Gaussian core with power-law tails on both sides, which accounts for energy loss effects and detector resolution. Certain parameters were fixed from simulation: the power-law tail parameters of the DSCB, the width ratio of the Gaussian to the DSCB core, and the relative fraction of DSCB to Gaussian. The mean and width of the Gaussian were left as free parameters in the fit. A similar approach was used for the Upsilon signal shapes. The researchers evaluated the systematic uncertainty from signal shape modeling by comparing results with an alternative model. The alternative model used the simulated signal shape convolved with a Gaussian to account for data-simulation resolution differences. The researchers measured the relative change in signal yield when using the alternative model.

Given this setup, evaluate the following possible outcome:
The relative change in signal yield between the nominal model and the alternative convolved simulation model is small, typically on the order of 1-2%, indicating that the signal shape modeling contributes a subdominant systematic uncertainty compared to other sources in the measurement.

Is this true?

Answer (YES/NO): YES